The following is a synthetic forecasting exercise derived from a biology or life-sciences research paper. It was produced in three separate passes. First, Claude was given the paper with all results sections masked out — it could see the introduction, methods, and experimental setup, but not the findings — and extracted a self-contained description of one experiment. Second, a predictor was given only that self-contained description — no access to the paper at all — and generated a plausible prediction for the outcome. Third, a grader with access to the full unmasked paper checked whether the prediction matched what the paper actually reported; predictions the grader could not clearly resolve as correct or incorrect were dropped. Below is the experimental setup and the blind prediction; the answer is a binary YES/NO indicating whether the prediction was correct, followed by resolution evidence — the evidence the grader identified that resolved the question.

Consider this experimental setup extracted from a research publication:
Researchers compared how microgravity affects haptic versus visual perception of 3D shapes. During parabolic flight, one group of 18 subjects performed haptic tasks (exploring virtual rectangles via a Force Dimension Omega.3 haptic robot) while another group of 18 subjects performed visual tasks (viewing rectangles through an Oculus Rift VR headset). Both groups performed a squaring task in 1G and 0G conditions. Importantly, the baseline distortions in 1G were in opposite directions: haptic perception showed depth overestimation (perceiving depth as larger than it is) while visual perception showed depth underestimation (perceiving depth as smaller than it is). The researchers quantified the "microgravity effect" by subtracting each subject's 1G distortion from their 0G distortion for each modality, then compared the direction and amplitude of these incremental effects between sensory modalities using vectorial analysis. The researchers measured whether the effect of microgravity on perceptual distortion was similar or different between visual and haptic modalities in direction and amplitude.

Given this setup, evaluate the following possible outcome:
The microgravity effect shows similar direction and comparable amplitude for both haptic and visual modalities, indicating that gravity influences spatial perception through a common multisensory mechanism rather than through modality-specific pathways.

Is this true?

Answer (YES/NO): YES